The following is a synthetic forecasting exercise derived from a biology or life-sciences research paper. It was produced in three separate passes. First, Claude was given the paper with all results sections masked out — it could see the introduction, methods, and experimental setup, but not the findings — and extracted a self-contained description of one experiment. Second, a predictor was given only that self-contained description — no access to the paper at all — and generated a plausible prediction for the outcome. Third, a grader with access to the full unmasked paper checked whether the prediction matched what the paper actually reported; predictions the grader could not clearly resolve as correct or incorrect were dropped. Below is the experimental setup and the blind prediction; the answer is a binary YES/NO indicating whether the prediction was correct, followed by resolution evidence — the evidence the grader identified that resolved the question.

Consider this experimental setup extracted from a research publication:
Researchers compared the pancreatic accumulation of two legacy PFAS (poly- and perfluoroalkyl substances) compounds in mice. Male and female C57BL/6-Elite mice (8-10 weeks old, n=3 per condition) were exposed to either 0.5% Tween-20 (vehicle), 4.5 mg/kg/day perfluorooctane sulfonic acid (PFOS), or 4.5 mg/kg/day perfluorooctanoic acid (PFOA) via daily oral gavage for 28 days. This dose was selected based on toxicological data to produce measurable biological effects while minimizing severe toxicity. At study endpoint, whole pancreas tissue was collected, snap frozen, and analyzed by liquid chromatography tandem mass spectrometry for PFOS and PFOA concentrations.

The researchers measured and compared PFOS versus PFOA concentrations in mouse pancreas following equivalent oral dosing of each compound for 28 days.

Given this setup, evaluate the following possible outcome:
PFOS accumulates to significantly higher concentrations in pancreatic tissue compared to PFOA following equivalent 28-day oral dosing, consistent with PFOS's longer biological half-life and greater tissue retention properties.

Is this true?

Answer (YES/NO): YES